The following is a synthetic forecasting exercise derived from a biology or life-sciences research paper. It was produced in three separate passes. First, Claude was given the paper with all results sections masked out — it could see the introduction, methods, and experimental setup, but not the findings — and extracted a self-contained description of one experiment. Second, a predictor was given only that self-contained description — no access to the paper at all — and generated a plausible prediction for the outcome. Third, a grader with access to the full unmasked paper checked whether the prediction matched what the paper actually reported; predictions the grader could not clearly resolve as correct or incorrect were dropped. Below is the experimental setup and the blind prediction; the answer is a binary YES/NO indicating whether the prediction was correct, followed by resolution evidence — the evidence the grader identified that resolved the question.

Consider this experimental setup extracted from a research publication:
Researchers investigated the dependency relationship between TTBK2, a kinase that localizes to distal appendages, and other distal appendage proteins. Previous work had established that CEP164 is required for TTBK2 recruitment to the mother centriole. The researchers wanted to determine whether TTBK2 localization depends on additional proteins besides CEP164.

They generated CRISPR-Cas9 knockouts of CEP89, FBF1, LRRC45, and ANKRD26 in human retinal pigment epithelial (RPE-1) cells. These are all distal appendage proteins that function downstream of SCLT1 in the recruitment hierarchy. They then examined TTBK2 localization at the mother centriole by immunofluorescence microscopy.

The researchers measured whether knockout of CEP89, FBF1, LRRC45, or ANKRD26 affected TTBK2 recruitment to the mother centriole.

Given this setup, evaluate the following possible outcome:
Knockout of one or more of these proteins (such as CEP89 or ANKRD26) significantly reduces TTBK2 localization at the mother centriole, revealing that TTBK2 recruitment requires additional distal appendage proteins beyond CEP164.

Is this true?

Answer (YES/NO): NO